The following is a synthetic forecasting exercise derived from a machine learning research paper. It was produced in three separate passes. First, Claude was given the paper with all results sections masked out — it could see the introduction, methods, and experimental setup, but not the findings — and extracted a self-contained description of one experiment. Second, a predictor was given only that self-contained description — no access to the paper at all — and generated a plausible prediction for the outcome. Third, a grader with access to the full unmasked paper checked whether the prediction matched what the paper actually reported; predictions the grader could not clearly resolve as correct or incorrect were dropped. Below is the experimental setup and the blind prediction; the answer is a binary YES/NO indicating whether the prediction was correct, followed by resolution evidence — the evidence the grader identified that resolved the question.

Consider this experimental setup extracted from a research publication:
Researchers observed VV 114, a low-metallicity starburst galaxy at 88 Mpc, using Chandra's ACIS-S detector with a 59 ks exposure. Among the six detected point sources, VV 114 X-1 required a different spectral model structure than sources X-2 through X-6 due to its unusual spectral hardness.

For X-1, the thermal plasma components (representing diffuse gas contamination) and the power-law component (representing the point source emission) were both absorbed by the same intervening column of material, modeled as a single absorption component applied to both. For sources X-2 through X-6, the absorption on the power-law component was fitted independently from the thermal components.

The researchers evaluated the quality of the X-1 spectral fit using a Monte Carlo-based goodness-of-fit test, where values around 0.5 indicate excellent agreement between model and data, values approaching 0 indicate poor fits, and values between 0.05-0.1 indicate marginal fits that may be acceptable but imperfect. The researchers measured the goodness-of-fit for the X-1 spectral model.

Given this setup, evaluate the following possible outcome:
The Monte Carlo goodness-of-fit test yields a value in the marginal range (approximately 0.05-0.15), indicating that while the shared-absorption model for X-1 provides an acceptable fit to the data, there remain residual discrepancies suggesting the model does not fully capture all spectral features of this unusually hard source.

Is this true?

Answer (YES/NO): YES